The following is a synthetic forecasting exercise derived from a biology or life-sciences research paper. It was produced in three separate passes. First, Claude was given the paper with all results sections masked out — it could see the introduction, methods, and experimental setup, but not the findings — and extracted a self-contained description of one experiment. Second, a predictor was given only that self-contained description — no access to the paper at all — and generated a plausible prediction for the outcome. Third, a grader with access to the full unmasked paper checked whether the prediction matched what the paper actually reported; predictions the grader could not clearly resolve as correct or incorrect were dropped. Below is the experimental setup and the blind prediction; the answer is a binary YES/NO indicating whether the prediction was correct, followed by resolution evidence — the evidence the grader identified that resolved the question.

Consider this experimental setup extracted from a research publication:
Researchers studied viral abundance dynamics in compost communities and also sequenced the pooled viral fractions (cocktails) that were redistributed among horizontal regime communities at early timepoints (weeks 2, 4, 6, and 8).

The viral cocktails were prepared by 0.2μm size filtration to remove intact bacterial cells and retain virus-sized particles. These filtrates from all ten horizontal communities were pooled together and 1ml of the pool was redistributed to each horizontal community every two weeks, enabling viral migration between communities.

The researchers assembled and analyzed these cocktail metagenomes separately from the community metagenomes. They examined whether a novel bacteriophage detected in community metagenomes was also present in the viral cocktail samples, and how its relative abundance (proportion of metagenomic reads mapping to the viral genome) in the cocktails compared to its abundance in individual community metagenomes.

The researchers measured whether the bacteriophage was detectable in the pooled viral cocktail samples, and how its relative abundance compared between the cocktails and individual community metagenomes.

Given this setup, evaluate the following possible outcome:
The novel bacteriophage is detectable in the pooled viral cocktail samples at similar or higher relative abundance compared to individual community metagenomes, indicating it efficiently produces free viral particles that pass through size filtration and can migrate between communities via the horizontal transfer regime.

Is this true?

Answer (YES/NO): NO